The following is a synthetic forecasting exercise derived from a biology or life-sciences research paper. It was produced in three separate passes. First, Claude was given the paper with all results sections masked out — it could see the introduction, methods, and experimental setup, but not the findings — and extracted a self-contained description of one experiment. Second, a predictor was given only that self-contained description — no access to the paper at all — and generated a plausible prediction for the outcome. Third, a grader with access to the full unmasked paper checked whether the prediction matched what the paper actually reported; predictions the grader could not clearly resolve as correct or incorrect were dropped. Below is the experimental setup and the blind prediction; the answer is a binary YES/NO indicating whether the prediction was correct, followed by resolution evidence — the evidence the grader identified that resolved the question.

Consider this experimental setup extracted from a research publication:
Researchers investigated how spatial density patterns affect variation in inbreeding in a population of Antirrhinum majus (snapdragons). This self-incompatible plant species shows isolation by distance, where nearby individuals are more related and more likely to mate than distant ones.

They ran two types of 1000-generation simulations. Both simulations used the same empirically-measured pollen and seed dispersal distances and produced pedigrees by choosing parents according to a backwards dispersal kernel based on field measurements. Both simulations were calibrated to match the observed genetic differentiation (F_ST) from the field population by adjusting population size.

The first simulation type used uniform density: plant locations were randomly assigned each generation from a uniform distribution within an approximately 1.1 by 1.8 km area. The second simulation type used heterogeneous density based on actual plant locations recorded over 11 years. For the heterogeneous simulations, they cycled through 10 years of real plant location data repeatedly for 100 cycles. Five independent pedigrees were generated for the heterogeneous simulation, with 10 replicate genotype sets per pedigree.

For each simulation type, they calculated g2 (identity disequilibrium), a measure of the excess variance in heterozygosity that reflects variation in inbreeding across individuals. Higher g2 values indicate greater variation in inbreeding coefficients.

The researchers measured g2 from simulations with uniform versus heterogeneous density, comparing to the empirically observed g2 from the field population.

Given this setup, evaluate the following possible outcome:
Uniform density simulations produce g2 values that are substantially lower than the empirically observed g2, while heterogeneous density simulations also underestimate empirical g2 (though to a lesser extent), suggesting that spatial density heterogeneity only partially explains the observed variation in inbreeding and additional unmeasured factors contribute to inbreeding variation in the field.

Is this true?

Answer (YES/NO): NO